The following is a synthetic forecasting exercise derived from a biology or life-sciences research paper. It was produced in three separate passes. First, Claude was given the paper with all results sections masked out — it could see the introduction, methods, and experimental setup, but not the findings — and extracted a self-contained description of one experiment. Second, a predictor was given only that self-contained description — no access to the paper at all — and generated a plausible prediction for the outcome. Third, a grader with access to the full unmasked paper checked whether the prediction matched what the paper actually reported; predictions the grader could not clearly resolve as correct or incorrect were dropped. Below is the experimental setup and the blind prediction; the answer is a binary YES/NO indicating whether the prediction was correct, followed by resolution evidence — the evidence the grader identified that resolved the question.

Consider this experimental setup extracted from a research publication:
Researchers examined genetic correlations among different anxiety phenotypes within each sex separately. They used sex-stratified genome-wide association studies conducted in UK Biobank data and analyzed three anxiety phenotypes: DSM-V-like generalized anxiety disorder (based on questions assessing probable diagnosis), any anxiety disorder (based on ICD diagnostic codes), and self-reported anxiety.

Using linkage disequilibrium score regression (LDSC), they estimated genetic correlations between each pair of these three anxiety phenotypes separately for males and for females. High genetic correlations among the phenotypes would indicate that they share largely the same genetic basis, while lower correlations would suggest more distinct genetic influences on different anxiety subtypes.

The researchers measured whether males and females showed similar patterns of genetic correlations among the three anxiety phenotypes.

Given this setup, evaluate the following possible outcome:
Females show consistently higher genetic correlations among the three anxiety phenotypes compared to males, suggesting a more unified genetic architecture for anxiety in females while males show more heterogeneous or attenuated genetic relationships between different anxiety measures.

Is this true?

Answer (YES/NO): NO